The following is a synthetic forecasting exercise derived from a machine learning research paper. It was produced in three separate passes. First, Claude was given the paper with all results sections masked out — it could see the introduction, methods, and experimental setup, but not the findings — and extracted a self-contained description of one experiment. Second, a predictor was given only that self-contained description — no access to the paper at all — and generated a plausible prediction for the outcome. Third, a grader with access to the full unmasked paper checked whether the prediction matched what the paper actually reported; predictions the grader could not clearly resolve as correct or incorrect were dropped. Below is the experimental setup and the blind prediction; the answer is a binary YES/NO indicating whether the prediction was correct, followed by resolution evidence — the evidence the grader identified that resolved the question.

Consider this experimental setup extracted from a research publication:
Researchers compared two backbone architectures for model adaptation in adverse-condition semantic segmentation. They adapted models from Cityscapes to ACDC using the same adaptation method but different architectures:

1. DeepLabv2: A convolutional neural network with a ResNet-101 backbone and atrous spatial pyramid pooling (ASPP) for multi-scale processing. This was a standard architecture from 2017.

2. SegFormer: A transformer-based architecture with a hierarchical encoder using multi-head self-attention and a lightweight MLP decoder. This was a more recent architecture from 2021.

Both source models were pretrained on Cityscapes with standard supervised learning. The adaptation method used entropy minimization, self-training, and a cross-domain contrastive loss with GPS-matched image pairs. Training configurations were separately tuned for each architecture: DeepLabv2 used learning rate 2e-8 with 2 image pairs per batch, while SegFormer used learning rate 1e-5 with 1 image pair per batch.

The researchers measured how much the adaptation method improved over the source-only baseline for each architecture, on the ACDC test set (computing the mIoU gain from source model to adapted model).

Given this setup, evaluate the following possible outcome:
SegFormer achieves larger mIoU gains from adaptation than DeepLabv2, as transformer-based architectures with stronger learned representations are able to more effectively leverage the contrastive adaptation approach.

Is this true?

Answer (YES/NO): NO